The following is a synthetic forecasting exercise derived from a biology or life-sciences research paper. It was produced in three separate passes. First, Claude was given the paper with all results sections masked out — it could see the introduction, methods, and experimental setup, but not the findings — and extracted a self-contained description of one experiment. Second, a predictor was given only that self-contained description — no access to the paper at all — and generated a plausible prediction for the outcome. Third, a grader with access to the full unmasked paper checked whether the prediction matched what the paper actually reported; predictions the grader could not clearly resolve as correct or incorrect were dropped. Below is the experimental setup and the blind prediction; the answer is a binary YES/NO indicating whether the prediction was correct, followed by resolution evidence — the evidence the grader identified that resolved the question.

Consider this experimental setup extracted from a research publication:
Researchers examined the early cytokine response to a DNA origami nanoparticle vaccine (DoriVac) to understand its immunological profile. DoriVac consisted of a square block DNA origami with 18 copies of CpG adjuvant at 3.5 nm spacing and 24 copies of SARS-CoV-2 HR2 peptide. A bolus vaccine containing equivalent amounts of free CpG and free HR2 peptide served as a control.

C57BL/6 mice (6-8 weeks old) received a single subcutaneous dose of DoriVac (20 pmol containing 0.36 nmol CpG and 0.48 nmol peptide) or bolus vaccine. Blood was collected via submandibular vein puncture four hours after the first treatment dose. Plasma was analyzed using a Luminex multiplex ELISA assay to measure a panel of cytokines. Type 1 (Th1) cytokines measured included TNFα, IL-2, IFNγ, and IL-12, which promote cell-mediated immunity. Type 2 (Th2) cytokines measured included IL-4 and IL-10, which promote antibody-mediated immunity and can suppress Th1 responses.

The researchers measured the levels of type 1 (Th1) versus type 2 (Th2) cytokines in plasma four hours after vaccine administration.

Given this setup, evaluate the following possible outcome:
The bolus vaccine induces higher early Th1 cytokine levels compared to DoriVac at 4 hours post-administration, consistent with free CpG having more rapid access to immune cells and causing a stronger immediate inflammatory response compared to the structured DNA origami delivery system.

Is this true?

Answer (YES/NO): NO